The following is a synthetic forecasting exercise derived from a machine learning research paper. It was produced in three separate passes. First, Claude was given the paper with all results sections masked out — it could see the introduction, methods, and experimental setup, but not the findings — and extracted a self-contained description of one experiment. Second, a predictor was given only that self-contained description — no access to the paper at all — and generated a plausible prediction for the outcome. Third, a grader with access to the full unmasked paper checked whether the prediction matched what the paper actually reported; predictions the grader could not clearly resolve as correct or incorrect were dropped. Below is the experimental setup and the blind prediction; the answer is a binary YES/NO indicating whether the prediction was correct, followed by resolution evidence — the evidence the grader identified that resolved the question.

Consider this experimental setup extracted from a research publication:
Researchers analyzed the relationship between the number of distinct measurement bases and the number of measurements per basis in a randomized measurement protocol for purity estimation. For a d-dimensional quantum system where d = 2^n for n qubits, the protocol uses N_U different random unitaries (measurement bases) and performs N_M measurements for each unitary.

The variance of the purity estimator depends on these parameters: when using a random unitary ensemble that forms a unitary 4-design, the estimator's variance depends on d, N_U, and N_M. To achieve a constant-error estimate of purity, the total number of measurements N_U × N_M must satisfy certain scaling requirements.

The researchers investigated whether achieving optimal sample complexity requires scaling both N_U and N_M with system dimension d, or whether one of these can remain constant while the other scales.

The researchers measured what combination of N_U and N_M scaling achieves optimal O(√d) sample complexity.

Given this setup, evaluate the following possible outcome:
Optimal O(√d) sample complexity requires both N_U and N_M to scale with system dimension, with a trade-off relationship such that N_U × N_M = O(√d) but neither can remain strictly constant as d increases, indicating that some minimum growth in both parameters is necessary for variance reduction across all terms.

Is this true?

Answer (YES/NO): NO